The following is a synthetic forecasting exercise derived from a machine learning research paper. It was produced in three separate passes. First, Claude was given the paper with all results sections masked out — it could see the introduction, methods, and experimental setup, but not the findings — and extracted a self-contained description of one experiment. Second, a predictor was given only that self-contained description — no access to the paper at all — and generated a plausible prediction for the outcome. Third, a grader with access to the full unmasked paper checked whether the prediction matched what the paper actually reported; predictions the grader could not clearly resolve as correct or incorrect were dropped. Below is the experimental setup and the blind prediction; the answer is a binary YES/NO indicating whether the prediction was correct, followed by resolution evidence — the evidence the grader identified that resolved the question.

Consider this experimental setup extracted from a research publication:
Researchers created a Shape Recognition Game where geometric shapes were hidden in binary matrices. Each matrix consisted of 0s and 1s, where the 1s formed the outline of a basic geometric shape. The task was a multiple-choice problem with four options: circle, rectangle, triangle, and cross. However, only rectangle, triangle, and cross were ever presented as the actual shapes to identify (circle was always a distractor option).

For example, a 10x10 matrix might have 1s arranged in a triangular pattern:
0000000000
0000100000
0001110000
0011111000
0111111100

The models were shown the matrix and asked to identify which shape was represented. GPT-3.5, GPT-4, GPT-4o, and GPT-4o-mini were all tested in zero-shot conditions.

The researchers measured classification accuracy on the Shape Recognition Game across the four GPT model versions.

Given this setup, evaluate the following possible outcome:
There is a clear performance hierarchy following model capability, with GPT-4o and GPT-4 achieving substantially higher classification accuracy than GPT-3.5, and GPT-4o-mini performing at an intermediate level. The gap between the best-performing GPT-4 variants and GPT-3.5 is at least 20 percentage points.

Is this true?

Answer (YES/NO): YES